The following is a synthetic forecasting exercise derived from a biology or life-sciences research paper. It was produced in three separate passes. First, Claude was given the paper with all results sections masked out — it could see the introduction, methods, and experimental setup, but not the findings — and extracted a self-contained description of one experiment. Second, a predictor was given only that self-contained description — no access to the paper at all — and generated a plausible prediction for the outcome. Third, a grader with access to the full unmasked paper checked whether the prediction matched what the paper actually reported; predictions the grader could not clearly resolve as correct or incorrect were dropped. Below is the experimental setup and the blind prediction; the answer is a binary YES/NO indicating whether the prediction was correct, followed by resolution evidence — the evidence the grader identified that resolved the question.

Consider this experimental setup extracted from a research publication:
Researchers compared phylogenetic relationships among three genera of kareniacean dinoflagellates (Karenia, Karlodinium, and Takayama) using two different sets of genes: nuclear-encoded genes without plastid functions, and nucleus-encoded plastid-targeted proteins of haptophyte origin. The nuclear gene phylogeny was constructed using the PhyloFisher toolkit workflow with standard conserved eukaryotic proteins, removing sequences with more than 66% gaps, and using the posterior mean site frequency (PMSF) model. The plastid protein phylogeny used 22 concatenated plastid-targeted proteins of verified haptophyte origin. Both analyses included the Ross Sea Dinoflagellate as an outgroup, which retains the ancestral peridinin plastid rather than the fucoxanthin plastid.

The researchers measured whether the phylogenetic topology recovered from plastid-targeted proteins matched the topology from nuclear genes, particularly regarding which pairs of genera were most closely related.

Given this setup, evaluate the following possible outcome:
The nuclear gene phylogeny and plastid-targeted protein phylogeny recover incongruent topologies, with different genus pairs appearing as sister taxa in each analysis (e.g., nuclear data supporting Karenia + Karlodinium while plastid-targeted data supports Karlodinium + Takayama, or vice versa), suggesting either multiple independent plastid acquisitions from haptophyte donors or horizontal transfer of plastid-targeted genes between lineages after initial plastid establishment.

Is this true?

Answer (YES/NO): YES